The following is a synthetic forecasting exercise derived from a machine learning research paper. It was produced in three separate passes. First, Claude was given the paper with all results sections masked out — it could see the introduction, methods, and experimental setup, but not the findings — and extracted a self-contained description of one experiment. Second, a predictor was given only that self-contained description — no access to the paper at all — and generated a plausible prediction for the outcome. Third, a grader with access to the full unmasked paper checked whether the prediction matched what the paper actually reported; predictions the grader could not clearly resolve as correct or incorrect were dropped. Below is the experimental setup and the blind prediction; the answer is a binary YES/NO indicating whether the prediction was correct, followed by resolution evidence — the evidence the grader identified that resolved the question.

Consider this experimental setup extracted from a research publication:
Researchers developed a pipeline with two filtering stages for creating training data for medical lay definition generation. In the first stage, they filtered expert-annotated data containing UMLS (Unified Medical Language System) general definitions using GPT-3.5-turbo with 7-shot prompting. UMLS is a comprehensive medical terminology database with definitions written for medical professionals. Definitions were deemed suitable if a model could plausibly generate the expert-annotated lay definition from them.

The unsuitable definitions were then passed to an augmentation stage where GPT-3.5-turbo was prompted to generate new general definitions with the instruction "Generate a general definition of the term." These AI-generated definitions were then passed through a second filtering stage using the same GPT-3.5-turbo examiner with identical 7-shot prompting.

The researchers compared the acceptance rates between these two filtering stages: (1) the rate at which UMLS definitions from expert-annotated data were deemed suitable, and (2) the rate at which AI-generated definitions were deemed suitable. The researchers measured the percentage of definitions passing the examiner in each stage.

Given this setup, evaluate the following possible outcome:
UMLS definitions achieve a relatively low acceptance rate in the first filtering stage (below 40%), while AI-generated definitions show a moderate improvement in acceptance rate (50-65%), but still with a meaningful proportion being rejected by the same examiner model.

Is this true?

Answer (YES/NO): YES